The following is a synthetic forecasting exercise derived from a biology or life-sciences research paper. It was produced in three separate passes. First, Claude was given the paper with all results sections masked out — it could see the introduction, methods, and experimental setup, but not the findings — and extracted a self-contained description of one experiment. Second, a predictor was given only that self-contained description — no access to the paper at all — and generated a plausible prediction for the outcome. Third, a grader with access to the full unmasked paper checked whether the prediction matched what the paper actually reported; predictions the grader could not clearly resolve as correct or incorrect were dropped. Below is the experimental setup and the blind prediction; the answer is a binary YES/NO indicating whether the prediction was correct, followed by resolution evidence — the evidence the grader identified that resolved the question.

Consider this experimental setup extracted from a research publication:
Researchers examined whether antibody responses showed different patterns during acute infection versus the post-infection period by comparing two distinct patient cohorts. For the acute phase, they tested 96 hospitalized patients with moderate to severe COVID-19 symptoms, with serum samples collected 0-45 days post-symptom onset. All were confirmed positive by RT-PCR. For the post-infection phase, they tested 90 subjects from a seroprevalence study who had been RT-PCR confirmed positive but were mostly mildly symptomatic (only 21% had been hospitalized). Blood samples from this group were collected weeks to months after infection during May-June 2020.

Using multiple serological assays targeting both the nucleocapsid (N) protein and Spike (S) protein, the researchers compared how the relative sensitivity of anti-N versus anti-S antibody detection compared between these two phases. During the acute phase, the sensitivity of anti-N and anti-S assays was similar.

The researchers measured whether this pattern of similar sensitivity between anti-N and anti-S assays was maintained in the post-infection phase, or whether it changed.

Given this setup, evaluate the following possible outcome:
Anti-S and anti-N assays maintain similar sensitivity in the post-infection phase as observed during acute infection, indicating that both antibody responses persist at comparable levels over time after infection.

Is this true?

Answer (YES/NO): NO